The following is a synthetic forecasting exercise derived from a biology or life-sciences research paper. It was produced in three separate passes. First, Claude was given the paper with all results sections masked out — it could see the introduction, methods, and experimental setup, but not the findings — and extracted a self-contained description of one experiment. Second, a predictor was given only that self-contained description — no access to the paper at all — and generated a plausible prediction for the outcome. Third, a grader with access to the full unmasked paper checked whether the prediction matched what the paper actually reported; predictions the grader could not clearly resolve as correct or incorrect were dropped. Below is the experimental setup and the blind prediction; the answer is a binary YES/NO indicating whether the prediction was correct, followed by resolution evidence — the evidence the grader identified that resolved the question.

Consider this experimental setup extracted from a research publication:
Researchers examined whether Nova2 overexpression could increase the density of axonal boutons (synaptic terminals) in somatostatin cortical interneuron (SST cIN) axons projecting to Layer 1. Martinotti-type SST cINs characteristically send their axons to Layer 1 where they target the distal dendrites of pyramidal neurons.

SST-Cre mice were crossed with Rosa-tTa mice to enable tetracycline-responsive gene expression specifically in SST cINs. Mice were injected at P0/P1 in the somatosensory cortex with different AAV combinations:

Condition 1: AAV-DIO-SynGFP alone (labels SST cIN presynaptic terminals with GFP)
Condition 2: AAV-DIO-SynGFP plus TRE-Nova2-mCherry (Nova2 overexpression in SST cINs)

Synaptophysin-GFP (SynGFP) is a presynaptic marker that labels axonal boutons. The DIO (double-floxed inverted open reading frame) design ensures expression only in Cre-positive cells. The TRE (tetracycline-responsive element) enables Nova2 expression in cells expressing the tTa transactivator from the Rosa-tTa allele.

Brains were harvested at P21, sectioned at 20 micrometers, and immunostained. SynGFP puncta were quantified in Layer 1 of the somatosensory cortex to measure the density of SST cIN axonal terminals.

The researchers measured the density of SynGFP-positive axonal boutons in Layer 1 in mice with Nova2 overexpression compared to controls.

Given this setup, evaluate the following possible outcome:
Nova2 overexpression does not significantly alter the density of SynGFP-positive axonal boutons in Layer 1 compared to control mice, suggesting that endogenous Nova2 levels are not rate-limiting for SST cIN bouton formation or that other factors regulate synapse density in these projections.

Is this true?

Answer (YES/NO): NO